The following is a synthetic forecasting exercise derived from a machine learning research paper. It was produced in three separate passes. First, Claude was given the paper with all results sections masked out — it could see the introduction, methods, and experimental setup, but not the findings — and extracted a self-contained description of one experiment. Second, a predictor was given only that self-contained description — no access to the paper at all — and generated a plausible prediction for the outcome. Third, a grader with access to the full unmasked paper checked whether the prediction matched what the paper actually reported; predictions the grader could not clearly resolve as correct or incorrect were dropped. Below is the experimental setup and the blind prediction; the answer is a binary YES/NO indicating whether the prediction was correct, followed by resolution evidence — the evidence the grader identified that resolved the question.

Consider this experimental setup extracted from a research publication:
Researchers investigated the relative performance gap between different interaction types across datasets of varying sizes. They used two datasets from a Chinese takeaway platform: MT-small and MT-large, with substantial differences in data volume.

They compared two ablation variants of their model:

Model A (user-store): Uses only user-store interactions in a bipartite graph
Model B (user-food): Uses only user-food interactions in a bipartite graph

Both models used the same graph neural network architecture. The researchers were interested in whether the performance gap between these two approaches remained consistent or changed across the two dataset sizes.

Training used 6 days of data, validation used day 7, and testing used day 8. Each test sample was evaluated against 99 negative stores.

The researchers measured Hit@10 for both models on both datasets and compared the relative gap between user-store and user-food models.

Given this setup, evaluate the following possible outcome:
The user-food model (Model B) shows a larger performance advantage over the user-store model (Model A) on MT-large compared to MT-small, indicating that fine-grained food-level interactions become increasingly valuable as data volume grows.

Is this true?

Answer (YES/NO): NO